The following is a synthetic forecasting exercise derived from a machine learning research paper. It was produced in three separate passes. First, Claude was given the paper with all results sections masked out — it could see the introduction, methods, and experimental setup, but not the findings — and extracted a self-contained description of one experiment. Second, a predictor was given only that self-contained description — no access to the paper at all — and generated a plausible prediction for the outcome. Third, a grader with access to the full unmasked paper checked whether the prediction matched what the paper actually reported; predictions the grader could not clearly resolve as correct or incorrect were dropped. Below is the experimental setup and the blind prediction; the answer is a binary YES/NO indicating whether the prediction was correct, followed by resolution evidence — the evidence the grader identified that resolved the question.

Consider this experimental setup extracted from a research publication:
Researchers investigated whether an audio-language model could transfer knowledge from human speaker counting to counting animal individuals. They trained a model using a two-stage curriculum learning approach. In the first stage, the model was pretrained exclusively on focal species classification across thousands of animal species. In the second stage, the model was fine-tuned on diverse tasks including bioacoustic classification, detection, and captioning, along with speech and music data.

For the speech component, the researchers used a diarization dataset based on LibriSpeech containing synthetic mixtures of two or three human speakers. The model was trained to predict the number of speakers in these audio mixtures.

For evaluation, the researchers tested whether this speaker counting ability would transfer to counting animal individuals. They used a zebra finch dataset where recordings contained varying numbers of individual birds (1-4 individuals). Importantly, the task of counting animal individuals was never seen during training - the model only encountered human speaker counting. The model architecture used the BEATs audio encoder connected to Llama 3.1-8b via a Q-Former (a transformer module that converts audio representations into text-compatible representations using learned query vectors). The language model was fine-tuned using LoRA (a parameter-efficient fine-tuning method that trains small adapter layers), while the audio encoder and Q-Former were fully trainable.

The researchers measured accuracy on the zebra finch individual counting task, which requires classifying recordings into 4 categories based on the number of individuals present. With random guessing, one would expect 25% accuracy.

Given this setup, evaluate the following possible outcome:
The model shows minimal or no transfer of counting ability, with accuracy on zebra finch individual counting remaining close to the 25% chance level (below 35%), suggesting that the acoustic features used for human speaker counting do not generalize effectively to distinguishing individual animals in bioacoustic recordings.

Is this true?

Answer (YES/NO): NO